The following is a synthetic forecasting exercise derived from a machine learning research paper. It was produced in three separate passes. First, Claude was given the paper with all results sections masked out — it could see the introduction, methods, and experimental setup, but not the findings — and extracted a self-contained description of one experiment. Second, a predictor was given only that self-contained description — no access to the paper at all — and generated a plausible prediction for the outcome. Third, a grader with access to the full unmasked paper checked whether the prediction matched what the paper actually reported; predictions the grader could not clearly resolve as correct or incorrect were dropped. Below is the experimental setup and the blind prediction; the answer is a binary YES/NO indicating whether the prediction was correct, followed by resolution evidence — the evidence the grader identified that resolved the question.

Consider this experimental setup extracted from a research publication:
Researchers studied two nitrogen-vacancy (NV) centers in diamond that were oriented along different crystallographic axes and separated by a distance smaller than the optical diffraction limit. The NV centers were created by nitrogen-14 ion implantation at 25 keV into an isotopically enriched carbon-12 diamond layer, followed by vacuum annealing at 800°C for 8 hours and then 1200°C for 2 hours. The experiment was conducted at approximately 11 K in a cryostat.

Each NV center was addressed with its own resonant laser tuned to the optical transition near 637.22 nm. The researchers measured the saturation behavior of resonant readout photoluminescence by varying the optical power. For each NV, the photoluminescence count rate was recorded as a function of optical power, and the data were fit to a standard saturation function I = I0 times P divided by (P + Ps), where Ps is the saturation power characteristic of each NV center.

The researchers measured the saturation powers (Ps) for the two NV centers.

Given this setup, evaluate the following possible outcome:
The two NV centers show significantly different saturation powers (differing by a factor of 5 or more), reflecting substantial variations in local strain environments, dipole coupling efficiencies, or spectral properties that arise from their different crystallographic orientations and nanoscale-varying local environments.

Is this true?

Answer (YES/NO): NO